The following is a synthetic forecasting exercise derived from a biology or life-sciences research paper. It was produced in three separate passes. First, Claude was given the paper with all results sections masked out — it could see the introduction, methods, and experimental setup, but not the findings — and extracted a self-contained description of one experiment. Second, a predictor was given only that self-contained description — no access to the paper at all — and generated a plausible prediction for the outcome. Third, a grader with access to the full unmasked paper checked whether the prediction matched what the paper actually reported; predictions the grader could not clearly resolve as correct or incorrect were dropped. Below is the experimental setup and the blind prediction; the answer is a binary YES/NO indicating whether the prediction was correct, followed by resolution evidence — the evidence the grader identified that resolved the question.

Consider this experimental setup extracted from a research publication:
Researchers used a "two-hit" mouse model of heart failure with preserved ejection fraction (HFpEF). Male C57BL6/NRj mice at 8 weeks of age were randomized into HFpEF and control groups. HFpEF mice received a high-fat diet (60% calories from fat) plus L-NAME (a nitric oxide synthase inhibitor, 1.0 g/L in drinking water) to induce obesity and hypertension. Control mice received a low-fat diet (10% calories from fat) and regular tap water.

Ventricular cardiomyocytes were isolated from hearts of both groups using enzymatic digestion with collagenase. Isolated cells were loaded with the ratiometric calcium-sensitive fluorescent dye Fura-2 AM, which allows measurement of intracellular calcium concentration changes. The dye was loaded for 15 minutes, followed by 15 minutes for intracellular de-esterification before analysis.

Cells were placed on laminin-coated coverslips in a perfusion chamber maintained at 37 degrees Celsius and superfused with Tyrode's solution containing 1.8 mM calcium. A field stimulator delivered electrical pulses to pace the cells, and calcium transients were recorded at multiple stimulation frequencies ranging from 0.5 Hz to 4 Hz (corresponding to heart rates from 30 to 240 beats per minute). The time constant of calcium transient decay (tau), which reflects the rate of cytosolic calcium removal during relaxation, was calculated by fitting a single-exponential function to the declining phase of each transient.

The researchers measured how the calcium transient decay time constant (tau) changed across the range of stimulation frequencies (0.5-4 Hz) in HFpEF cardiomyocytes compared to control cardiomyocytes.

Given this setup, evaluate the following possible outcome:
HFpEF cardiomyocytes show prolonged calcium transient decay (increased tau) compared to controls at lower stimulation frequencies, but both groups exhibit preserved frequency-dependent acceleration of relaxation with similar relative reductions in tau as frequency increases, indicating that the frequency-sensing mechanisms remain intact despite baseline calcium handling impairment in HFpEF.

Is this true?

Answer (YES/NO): NO